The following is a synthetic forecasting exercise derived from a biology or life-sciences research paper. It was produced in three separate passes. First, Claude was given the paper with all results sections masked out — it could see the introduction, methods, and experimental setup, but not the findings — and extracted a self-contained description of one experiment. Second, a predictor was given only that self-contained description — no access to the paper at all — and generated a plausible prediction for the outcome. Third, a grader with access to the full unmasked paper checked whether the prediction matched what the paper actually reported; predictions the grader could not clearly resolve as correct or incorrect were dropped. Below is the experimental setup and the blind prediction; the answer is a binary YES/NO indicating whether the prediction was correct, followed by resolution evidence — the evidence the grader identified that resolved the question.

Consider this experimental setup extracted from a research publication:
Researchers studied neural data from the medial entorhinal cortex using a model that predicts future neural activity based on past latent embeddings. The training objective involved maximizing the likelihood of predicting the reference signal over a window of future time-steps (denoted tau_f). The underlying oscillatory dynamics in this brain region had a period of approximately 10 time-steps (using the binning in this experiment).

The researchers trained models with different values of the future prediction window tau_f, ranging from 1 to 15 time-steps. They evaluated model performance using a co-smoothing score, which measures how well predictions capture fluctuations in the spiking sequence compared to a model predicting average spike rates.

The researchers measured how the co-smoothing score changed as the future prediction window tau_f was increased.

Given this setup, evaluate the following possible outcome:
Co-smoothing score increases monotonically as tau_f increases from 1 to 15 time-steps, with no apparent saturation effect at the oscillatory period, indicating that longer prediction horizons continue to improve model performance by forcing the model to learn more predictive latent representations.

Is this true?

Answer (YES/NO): NO